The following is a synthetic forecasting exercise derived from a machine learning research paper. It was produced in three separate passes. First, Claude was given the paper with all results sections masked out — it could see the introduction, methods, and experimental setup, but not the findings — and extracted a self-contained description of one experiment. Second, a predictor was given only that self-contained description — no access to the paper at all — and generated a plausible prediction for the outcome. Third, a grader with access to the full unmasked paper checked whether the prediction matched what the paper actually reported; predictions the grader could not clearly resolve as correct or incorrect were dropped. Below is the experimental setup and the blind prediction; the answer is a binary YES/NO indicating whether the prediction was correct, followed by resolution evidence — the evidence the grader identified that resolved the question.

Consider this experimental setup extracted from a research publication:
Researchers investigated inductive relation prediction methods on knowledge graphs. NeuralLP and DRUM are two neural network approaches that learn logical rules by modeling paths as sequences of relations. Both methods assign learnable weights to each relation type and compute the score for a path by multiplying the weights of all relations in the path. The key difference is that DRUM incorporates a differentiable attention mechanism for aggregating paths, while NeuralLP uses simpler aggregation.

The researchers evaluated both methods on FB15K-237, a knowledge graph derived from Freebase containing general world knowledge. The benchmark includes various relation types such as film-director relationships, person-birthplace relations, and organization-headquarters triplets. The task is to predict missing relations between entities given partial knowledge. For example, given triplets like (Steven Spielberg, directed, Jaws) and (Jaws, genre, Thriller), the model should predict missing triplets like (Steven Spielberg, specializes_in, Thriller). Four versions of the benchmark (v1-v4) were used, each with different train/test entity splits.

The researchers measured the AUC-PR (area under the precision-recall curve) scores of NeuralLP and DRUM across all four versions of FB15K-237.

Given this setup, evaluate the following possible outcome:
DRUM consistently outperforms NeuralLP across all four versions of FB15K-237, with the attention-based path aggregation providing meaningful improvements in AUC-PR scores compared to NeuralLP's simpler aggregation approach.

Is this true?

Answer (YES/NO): NO